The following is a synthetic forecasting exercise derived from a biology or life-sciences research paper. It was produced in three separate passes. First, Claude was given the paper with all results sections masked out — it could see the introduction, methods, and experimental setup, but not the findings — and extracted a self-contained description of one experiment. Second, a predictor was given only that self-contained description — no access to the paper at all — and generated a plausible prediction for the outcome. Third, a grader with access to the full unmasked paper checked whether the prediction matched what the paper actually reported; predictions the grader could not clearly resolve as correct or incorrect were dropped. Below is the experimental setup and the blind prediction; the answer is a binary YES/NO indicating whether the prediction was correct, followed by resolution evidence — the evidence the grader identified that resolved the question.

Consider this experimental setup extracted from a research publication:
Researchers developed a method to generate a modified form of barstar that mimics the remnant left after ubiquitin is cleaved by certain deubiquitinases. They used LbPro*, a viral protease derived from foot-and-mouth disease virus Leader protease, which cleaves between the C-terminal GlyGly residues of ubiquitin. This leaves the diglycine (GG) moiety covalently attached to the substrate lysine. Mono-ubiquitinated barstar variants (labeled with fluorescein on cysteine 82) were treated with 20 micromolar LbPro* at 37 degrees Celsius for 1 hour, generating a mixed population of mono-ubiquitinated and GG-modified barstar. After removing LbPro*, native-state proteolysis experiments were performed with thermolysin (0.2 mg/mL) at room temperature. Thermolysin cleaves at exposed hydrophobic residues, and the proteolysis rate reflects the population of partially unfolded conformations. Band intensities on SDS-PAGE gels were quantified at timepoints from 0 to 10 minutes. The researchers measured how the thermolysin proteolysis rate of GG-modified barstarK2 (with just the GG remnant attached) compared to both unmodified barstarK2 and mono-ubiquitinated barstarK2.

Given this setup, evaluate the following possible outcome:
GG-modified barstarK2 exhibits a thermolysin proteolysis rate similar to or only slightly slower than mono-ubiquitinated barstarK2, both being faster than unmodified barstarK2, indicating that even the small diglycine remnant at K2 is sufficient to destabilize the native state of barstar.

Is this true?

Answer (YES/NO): NO